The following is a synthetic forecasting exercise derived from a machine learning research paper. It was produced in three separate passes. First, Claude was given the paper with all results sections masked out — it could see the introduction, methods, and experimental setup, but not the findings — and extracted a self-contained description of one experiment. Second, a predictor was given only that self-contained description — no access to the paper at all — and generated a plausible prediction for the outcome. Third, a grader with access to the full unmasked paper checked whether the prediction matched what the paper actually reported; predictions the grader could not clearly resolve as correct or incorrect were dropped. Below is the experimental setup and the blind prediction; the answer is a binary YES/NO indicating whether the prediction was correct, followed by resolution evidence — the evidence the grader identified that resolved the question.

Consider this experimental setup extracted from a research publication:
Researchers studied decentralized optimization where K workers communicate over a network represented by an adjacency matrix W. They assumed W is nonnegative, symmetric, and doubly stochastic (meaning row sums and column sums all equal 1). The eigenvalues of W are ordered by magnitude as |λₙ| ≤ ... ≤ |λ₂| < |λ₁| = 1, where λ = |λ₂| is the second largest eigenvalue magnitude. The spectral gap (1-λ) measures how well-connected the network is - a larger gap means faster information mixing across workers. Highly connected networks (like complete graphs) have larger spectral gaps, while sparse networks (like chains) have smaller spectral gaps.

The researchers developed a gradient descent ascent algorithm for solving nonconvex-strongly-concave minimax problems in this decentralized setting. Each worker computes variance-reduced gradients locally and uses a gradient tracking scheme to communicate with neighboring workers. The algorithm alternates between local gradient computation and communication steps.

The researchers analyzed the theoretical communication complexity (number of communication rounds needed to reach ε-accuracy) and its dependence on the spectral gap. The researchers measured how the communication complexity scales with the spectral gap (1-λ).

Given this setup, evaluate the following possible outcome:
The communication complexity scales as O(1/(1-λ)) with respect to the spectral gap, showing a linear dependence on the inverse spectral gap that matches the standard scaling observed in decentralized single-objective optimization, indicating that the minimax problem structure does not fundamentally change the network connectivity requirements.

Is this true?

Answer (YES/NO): NO